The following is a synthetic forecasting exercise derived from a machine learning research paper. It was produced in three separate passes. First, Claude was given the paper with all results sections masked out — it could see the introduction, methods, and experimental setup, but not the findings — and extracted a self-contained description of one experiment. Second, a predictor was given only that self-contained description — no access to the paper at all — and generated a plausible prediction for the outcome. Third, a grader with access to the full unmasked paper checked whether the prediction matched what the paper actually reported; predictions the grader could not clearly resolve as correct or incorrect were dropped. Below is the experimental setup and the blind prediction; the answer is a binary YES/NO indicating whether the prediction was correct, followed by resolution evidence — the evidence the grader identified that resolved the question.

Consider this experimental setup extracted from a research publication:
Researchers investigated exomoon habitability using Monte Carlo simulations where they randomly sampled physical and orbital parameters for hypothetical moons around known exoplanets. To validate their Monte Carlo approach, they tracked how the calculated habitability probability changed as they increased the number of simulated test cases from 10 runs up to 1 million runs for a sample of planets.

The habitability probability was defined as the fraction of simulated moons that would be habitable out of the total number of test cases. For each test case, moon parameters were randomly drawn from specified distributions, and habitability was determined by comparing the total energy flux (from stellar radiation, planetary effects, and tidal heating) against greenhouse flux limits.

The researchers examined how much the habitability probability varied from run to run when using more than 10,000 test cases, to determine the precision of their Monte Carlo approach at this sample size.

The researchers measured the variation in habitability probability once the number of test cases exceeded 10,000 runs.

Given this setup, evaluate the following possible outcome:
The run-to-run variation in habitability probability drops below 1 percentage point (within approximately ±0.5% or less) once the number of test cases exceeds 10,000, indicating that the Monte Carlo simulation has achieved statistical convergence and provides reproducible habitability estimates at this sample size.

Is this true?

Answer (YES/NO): NO